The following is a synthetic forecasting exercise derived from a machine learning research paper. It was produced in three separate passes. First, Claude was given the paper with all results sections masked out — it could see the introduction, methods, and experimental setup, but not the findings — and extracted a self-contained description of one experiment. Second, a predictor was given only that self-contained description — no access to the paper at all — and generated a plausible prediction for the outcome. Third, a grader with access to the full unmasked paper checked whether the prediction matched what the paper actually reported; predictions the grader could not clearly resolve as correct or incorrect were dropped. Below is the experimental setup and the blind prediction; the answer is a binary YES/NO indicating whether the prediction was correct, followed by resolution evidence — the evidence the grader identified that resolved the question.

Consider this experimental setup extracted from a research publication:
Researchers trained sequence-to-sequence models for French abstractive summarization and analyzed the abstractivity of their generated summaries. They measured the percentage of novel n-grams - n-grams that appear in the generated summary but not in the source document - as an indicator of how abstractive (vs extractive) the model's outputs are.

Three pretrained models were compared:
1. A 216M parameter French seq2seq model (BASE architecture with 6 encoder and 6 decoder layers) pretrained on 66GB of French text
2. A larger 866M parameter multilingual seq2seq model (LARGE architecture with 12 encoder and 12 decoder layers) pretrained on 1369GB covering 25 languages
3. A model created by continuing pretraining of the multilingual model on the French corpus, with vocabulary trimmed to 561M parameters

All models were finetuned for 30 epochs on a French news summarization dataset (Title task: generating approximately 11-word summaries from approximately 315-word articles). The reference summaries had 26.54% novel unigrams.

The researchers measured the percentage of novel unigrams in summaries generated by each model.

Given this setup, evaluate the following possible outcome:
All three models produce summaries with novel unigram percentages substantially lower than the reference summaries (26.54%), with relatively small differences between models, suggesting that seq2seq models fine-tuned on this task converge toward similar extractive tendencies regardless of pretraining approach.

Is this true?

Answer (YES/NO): YES